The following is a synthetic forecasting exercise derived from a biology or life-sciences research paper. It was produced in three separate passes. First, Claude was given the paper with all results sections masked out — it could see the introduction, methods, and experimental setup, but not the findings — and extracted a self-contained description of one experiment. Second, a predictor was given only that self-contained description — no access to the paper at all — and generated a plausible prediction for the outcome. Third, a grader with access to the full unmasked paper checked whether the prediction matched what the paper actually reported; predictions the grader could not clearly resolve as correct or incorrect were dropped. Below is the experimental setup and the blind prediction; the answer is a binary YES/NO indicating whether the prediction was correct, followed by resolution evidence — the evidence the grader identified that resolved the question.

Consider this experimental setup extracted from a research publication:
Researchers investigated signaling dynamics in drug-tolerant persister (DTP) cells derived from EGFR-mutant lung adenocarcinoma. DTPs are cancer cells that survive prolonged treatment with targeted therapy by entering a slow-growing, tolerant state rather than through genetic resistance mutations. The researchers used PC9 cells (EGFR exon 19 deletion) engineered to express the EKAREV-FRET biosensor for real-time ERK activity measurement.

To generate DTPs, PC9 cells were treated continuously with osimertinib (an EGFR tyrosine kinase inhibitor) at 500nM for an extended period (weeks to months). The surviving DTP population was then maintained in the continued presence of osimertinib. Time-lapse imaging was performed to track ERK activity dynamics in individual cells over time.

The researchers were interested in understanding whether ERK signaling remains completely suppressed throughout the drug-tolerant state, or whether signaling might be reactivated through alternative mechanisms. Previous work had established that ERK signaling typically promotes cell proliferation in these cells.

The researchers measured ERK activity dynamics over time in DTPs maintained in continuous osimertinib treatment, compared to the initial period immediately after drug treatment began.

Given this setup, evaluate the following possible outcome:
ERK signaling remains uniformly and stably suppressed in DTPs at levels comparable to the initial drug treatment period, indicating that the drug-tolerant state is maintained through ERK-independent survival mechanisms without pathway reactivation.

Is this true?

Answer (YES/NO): NO